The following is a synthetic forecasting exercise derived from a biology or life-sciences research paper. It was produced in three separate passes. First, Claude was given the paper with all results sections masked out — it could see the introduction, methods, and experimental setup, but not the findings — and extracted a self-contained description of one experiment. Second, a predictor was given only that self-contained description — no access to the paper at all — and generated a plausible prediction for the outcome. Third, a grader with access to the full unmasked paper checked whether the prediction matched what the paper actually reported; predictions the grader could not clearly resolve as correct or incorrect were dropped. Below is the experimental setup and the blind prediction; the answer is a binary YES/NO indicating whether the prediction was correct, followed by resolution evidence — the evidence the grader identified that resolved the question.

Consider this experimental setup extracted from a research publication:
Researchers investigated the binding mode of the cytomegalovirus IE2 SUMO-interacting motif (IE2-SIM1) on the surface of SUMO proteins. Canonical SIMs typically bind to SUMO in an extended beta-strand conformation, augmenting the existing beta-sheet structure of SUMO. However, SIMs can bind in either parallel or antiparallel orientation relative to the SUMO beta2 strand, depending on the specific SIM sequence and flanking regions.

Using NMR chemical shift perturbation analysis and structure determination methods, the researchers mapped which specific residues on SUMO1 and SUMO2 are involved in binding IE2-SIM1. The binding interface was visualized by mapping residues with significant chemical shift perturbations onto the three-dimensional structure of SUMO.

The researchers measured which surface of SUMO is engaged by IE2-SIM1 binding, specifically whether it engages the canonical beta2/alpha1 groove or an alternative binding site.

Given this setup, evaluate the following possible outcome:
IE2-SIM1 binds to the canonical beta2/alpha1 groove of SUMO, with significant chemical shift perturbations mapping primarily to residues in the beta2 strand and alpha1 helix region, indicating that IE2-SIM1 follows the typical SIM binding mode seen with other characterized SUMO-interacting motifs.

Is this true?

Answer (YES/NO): YES